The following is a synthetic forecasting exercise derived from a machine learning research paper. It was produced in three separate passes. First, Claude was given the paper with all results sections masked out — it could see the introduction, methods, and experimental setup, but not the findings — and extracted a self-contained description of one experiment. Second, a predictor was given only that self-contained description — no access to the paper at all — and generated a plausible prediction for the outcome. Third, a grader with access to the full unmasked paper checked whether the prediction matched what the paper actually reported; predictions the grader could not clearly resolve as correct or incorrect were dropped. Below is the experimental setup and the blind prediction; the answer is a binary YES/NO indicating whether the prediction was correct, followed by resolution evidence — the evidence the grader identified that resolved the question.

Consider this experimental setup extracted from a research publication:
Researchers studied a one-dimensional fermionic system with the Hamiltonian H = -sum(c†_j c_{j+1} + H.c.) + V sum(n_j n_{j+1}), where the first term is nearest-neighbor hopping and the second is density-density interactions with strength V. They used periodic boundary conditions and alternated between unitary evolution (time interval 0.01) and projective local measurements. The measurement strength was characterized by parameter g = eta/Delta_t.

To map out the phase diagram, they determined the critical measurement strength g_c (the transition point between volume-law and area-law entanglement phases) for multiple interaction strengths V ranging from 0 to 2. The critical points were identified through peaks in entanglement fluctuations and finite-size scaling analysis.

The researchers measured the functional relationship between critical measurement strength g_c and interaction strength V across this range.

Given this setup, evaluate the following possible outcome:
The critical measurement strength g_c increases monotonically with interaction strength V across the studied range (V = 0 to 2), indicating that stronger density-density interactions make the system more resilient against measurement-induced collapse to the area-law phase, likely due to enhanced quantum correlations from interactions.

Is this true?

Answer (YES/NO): NO